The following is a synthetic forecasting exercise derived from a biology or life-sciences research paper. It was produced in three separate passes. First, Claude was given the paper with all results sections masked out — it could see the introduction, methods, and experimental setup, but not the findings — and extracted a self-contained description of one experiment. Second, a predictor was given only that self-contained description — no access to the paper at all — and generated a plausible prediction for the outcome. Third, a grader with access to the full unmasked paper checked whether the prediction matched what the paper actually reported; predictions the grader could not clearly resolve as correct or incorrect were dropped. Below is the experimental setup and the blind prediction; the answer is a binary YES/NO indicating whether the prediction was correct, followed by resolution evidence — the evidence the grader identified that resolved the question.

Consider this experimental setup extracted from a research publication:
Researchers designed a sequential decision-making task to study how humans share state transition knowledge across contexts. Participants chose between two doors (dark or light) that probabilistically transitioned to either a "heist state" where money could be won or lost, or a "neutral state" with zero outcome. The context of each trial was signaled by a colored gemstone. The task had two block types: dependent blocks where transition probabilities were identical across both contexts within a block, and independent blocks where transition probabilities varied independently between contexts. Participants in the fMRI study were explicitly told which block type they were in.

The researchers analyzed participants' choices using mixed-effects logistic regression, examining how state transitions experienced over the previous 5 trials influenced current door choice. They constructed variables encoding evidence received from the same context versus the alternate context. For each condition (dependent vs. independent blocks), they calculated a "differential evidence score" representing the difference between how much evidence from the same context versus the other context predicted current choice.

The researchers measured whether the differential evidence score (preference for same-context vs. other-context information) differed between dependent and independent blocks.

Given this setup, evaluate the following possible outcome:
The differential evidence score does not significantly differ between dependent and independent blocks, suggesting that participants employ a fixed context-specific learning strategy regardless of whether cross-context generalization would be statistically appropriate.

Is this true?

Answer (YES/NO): NO